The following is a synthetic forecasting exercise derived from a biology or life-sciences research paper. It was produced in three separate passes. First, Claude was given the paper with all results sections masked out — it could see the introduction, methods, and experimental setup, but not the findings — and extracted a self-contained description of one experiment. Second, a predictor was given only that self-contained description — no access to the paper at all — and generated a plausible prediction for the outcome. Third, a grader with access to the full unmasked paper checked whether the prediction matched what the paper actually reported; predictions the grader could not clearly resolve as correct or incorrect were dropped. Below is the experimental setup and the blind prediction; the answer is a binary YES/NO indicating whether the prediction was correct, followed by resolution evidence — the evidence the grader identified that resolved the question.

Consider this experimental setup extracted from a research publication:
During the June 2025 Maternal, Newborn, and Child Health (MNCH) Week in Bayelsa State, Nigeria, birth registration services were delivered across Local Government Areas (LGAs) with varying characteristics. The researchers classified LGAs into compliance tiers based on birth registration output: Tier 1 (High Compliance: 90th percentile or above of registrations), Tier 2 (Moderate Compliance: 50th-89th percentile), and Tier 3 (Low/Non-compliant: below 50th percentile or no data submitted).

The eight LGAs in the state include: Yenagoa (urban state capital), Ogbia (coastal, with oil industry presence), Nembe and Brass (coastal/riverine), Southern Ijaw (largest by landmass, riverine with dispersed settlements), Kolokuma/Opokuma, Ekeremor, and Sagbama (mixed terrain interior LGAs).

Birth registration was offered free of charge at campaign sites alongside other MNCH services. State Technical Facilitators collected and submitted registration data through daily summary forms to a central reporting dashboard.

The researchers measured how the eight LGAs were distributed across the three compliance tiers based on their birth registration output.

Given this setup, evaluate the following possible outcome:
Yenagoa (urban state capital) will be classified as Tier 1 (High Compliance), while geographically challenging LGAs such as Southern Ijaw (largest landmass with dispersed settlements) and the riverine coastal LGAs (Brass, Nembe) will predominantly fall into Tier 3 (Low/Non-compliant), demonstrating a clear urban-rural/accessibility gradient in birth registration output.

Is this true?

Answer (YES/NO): NO